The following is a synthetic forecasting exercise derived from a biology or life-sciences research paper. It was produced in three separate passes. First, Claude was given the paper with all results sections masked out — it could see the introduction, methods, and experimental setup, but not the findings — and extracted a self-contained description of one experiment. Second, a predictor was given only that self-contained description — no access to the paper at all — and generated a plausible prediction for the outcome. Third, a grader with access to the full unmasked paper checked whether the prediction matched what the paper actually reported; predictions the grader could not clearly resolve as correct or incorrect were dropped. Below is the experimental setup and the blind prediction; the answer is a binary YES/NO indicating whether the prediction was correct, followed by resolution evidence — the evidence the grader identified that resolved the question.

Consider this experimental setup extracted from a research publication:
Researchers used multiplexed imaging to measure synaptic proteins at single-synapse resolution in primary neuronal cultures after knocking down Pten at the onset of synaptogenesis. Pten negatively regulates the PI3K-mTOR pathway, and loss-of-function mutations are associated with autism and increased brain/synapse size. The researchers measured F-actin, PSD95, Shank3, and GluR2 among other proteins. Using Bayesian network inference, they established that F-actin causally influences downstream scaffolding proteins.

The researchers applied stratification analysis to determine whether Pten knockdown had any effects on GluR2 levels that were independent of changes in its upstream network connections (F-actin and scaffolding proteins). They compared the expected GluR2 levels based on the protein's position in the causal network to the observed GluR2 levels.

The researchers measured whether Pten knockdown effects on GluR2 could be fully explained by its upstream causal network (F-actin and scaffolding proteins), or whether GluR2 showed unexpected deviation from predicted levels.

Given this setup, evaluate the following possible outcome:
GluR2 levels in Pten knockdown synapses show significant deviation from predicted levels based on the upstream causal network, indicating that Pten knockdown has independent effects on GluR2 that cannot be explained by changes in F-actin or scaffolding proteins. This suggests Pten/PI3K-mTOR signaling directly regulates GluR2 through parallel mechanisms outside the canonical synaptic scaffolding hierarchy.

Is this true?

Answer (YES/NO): YES